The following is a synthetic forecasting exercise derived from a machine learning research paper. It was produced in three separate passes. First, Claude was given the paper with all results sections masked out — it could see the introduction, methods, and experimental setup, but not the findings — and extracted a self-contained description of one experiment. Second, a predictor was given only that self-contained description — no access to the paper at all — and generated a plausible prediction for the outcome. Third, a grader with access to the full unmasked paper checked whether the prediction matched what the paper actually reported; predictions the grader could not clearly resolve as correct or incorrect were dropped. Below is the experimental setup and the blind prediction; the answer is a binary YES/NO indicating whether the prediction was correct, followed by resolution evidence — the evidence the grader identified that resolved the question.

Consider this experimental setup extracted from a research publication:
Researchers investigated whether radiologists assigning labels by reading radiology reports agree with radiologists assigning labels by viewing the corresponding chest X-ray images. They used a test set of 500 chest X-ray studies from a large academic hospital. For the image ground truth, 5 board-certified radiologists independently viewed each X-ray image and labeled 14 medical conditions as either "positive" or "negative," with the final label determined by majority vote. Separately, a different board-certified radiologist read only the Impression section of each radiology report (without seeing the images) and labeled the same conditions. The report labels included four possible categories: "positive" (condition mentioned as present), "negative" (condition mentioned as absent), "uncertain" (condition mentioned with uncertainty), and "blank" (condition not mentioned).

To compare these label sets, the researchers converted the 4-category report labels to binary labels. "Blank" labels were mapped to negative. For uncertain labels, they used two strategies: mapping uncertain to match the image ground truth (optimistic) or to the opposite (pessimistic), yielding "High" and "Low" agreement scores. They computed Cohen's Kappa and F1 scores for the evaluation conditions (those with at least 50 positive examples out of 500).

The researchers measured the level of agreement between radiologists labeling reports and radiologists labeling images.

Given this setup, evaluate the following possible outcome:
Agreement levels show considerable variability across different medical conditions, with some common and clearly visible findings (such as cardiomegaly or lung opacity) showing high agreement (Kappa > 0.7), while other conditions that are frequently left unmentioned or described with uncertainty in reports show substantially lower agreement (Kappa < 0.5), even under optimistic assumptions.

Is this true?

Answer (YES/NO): NO